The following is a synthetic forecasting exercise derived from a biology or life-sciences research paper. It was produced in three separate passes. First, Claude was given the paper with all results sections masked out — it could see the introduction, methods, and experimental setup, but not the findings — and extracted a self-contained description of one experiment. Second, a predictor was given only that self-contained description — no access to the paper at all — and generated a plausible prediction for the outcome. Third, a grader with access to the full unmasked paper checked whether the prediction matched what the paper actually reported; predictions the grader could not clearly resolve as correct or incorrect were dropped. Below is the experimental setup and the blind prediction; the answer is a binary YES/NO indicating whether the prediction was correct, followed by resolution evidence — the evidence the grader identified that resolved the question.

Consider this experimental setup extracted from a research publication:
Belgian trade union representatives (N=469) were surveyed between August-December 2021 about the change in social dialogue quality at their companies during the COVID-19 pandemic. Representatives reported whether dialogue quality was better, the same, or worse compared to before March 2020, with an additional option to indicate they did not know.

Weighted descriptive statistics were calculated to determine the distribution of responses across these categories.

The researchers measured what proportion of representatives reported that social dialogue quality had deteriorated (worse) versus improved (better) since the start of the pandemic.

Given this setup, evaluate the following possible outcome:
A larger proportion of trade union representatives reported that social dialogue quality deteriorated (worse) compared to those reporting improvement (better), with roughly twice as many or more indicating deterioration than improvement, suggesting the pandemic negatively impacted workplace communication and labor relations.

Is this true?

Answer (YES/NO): YES